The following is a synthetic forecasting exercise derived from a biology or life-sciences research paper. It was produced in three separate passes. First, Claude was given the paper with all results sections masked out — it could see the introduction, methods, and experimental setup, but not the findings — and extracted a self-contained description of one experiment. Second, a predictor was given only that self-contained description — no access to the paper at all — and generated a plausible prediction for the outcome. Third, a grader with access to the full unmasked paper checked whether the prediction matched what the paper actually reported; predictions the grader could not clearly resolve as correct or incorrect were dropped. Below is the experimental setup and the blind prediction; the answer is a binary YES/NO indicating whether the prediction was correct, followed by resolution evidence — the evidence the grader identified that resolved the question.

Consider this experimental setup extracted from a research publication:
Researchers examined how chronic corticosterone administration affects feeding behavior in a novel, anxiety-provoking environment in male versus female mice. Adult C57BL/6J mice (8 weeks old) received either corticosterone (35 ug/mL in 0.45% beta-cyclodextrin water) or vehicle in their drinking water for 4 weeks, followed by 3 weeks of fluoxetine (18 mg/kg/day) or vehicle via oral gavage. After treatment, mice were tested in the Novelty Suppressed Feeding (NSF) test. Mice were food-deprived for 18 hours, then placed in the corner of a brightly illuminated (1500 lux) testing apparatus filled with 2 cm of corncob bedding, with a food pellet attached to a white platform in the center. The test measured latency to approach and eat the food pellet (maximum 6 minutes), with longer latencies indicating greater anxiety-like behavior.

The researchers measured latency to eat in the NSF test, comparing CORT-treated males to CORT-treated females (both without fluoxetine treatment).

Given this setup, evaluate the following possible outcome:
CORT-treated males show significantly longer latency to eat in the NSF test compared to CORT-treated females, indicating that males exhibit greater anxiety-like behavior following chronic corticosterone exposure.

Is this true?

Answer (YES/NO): YES